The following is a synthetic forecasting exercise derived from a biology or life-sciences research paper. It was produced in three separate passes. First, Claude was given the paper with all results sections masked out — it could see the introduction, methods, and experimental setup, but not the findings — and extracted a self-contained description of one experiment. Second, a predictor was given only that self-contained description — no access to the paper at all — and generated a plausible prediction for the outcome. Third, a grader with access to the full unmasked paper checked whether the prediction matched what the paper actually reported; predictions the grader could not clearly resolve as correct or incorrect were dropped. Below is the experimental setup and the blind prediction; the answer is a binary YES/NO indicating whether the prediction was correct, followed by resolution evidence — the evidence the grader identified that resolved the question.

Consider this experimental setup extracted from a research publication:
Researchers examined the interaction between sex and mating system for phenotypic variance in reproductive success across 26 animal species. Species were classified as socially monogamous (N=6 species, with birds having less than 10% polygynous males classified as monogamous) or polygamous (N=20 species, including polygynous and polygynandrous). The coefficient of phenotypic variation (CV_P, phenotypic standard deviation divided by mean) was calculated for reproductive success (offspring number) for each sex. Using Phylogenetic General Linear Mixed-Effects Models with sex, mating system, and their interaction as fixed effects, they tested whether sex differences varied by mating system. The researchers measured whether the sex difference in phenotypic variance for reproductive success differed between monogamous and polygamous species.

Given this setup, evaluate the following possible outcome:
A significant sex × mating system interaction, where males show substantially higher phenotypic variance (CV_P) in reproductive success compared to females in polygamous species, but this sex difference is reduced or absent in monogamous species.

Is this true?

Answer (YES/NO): YES